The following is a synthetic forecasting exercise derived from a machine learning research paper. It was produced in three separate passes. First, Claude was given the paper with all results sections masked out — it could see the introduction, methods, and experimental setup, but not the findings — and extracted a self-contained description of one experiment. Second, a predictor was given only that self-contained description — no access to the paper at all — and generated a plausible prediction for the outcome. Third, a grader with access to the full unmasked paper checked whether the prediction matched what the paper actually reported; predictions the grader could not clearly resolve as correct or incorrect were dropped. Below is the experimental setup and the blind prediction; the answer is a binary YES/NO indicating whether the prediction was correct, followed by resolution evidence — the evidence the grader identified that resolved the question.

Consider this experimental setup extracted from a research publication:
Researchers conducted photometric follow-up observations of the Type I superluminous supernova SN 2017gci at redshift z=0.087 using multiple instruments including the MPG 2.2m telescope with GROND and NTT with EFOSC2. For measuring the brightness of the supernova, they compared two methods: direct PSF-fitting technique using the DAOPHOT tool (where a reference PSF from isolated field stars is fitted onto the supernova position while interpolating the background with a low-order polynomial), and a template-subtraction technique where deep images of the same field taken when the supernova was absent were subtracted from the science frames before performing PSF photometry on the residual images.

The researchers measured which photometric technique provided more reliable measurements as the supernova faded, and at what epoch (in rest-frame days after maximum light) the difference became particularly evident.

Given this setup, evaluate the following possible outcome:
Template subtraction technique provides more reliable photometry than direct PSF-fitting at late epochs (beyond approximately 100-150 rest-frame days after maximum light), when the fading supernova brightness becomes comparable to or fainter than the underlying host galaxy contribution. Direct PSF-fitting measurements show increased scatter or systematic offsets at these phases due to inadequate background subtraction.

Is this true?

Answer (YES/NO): YES